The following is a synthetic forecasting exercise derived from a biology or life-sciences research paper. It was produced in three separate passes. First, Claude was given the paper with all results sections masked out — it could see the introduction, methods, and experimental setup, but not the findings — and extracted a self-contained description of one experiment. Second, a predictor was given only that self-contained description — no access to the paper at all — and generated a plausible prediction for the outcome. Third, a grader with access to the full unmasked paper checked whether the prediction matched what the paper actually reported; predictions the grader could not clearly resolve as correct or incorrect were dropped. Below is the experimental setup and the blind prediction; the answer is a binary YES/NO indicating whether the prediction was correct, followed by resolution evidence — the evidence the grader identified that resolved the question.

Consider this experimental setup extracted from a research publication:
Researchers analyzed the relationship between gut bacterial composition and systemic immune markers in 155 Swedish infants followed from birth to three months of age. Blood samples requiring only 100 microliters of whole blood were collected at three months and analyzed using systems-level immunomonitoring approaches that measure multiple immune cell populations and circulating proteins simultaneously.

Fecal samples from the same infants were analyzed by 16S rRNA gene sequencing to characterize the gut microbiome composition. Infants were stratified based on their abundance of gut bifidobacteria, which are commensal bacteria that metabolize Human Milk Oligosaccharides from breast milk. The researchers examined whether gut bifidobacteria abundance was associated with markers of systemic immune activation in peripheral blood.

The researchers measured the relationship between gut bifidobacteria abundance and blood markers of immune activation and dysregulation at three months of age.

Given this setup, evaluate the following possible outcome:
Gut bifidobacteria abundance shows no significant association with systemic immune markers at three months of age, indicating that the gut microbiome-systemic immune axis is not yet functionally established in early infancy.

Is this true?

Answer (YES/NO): NO